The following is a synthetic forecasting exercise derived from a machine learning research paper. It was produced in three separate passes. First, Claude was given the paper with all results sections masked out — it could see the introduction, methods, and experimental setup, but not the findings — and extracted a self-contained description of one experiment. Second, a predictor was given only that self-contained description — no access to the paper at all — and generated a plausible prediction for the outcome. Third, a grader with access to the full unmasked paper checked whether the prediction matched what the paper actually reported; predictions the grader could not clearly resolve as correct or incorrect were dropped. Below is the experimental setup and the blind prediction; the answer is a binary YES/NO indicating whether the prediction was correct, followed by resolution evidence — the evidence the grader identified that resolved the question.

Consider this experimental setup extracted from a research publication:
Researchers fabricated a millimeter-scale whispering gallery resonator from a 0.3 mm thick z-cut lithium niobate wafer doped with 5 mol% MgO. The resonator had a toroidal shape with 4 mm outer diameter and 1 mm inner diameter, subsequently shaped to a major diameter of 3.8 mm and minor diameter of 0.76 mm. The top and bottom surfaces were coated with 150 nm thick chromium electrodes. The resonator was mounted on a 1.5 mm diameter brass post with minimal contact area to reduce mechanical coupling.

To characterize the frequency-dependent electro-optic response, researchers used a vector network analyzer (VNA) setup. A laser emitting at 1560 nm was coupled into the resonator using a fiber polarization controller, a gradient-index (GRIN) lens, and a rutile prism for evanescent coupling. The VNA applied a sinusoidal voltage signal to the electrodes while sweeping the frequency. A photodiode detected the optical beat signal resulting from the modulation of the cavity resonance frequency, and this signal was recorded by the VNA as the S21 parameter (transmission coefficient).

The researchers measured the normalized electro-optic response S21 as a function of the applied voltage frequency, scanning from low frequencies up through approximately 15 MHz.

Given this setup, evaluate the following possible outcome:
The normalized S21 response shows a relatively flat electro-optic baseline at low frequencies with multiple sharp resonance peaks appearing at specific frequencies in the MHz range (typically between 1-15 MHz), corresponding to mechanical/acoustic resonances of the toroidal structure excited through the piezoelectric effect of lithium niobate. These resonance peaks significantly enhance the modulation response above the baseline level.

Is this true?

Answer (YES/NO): NO